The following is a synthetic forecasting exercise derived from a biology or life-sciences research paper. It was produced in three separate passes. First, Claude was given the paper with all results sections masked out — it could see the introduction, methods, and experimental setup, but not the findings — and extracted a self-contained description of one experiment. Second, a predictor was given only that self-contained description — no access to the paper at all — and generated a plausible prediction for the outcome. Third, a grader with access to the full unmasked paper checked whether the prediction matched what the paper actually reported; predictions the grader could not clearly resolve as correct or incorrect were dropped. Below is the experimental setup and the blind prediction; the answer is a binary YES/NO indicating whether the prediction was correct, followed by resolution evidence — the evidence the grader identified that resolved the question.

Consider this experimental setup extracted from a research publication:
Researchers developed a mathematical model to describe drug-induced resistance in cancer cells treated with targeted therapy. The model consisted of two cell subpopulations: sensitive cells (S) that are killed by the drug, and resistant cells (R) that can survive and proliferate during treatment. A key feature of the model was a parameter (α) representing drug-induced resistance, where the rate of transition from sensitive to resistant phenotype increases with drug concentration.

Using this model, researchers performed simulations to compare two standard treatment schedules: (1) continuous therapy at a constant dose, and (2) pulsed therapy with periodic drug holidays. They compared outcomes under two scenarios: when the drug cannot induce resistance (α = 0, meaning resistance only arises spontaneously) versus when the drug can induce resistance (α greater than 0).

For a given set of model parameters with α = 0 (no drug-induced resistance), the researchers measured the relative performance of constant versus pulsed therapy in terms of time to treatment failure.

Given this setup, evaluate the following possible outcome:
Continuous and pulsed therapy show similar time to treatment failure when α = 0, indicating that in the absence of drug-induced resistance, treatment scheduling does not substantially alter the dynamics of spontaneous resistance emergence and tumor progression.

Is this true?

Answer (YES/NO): NO